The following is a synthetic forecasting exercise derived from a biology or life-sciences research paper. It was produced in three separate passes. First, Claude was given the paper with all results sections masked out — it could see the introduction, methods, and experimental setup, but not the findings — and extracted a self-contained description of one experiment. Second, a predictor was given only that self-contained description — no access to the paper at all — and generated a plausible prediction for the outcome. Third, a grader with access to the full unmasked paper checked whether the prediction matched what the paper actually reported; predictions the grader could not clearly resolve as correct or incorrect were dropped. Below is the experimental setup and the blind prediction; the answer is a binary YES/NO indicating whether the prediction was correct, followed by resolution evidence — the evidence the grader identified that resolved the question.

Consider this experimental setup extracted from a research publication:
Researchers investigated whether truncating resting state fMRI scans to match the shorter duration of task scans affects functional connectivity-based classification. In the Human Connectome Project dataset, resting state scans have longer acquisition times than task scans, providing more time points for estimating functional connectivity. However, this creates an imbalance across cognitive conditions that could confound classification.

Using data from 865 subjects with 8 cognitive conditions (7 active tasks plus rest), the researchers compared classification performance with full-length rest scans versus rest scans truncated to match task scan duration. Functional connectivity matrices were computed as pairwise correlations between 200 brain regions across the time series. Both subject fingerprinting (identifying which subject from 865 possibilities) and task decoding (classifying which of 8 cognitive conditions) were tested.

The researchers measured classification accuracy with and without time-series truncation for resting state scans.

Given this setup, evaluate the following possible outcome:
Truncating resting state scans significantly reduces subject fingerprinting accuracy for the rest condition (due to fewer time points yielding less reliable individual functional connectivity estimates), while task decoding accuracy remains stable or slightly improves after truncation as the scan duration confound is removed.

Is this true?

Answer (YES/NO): NO